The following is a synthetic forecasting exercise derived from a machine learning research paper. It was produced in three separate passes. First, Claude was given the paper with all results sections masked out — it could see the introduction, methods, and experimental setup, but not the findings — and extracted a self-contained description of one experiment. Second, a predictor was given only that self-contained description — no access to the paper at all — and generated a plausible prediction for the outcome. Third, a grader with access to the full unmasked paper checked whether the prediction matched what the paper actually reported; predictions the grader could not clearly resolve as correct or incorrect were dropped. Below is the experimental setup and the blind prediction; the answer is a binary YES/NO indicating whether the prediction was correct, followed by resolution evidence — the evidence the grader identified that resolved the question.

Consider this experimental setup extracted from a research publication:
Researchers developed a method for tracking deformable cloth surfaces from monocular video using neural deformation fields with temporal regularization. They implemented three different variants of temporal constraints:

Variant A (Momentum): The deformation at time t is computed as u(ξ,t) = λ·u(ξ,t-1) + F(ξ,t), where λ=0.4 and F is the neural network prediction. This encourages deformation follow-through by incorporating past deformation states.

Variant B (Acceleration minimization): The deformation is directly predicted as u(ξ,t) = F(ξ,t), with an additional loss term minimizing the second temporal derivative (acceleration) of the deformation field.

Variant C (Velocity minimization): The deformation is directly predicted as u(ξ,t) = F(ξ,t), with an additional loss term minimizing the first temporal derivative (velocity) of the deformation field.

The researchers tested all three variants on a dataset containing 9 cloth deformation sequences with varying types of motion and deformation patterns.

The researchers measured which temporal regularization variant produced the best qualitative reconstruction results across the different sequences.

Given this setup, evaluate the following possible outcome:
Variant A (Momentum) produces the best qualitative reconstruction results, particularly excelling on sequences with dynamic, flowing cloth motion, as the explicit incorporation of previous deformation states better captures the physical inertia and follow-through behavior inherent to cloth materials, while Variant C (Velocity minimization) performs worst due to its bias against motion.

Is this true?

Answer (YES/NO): NO